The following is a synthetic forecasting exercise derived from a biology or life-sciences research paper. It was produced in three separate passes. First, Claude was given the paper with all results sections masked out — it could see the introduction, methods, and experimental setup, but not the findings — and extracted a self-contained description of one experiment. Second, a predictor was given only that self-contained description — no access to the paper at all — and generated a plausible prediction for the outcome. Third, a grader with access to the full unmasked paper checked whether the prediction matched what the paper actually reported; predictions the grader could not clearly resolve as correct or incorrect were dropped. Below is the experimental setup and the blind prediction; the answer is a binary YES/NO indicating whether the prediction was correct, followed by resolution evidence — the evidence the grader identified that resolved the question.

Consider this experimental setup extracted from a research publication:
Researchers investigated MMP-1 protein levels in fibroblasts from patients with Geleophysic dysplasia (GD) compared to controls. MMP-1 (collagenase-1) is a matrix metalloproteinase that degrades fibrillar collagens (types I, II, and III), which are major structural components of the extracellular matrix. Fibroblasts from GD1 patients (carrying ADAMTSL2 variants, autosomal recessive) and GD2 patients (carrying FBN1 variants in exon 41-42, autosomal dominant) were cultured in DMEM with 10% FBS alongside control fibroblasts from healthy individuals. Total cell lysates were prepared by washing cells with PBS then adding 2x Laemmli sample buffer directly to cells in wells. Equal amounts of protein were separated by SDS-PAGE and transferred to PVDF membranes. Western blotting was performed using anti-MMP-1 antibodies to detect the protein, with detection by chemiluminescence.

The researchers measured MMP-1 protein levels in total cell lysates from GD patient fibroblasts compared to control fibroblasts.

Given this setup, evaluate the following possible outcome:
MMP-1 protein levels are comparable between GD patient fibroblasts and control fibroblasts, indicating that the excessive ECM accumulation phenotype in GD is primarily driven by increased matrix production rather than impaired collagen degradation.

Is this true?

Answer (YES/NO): NO